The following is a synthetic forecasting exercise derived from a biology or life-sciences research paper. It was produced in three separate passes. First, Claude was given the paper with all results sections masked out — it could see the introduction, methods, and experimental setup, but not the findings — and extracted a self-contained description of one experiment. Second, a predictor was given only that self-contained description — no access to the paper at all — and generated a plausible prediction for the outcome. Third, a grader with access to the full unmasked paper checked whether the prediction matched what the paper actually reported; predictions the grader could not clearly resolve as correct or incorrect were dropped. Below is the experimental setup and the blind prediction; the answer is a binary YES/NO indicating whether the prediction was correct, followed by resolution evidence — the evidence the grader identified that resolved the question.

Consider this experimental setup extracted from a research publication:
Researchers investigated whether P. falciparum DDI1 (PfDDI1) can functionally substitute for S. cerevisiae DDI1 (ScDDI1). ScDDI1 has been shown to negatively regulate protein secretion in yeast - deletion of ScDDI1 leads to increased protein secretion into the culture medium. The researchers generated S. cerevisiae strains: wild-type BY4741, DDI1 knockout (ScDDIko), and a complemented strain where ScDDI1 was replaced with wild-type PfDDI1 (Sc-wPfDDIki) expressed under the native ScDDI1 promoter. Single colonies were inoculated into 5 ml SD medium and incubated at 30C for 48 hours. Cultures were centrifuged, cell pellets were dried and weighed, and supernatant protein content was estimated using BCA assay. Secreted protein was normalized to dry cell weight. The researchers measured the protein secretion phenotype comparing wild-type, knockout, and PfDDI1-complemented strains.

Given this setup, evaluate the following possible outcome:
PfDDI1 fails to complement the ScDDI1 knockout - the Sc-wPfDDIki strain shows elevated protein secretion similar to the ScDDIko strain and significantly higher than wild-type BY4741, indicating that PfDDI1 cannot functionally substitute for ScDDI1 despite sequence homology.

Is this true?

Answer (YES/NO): NO